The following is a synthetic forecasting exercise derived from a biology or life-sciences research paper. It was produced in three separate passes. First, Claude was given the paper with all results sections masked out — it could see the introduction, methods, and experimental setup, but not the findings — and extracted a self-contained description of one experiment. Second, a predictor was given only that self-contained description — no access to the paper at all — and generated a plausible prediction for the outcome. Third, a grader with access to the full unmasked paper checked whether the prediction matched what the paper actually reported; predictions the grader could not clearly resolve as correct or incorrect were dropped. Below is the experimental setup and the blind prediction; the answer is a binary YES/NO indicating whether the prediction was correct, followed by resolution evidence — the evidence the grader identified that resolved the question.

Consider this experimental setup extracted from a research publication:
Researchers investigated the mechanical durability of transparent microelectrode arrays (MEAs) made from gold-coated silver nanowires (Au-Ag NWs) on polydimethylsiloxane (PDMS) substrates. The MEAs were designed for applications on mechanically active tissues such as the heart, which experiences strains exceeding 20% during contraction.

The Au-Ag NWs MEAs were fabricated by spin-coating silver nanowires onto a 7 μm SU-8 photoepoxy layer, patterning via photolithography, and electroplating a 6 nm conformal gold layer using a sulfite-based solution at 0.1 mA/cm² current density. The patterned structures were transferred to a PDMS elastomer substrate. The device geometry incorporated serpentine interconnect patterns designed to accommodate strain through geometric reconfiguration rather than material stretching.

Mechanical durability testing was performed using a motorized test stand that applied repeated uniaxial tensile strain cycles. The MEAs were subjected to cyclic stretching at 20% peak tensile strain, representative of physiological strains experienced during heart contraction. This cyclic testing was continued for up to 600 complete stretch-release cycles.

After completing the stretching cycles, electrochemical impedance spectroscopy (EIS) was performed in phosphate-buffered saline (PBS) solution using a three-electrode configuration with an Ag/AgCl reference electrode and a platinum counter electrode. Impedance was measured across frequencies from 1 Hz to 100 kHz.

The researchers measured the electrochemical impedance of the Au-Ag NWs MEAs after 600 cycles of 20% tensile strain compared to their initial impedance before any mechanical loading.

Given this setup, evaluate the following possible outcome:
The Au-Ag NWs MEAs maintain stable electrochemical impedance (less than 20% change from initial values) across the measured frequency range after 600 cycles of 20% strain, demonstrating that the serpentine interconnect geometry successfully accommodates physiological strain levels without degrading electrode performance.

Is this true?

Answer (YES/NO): YES